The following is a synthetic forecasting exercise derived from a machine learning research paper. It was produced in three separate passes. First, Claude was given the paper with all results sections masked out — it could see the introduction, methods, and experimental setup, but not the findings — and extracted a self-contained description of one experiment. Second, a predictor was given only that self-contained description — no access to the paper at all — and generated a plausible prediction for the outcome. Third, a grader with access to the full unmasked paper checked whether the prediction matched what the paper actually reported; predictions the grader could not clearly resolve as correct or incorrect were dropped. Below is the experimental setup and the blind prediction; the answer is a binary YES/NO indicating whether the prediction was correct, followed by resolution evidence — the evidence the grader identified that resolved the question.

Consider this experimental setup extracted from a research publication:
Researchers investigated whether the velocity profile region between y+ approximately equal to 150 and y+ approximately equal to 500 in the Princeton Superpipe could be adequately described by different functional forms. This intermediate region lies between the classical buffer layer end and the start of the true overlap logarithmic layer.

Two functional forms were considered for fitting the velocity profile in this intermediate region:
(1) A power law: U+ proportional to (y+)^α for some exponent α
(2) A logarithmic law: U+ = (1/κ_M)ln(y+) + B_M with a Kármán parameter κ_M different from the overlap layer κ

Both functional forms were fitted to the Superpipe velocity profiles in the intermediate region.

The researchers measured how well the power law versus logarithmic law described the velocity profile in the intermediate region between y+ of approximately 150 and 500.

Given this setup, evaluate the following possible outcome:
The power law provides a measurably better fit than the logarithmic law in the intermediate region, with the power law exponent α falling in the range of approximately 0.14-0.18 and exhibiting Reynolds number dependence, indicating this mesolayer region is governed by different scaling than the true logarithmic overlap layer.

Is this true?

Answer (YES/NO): NO